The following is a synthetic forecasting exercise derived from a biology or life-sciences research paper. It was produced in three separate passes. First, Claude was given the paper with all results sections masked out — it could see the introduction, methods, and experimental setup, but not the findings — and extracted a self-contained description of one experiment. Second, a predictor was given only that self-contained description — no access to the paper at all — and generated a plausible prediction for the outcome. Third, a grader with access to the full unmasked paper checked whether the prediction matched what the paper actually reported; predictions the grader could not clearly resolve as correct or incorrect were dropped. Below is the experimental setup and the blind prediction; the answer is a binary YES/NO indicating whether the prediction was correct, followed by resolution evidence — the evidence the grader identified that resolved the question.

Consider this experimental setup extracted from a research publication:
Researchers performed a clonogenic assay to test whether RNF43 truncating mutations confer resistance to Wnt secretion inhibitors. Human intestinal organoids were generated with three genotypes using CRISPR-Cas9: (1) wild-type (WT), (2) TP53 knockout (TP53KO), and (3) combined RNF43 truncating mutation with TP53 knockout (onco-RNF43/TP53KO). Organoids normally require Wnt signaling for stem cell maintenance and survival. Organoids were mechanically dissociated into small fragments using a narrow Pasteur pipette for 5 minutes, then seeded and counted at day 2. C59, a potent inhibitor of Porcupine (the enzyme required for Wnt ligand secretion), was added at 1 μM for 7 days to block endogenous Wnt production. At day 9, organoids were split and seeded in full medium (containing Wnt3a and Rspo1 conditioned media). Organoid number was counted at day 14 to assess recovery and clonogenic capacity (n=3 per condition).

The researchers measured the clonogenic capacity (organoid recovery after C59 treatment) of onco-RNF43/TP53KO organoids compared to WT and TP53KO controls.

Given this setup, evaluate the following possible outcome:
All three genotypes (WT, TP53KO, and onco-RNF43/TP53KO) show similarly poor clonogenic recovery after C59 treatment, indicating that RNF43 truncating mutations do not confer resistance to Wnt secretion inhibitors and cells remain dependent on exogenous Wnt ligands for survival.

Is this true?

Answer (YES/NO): NO